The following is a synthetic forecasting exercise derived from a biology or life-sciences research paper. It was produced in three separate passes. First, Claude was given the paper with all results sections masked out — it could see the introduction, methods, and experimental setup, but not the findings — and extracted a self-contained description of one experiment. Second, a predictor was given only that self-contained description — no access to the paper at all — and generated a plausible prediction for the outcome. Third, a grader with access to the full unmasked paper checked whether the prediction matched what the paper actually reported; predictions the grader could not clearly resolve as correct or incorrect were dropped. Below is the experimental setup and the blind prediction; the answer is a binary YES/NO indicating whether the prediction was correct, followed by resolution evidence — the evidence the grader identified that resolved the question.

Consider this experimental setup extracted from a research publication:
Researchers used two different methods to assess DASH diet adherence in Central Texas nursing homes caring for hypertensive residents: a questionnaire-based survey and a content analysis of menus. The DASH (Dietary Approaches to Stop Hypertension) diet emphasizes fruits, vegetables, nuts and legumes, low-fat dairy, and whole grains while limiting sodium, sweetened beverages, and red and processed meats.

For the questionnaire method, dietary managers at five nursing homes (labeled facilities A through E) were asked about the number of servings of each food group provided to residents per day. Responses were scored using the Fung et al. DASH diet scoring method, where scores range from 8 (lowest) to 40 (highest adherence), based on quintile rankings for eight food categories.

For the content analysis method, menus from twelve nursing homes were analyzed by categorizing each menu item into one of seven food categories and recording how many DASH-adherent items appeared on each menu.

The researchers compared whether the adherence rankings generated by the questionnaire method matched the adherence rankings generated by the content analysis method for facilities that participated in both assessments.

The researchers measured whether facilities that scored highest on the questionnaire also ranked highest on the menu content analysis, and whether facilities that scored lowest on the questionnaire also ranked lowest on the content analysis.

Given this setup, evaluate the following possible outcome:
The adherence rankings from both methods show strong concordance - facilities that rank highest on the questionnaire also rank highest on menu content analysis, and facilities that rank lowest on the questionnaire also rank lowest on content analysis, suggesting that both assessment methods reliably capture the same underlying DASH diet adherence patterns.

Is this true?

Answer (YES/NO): NO